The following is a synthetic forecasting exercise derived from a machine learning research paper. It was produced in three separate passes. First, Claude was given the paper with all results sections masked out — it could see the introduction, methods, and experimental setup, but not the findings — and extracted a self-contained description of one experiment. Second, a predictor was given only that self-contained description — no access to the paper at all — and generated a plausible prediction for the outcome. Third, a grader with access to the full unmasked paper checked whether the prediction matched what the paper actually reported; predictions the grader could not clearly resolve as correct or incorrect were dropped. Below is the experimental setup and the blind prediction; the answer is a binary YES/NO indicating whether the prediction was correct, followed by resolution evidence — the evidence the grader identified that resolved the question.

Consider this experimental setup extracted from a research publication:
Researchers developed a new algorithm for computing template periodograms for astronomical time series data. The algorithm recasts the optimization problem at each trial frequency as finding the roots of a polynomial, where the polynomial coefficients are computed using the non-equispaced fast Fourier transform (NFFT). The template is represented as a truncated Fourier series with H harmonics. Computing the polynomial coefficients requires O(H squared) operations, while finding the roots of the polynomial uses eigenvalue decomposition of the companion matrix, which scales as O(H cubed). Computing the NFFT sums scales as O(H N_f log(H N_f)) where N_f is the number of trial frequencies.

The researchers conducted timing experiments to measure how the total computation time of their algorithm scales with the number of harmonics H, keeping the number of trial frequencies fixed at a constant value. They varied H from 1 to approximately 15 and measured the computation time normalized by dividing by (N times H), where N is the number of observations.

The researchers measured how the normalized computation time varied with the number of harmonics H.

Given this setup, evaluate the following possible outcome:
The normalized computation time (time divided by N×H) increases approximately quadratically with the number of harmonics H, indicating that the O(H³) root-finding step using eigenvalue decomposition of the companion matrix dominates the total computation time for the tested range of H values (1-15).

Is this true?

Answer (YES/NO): NO